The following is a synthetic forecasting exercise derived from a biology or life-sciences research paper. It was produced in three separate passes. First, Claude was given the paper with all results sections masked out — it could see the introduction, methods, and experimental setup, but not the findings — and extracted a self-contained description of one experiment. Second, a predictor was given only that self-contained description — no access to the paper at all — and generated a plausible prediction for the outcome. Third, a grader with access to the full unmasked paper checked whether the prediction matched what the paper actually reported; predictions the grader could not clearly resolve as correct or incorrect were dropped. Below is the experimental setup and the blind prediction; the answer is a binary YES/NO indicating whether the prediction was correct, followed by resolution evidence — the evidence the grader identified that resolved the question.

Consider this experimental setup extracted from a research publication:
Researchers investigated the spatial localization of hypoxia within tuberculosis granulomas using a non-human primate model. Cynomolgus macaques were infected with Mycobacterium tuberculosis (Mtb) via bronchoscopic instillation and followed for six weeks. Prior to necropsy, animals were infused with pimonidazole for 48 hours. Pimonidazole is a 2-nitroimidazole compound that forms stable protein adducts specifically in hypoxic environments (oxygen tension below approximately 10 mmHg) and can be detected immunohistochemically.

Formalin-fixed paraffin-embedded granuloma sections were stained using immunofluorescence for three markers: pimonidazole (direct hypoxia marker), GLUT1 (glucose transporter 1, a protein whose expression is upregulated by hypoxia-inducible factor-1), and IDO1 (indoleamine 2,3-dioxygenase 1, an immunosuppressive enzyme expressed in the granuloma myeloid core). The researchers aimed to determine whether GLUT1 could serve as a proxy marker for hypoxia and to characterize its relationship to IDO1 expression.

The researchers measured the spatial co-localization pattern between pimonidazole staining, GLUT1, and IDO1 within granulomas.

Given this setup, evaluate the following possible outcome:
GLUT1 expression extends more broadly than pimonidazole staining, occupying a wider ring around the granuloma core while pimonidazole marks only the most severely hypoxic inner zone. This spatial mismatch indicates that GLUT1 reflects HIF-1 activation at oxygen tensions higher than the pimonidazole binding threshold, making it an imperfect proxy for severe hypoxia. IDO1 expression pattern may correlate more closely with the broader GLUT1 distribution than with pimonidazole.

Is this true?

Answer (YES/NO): NO